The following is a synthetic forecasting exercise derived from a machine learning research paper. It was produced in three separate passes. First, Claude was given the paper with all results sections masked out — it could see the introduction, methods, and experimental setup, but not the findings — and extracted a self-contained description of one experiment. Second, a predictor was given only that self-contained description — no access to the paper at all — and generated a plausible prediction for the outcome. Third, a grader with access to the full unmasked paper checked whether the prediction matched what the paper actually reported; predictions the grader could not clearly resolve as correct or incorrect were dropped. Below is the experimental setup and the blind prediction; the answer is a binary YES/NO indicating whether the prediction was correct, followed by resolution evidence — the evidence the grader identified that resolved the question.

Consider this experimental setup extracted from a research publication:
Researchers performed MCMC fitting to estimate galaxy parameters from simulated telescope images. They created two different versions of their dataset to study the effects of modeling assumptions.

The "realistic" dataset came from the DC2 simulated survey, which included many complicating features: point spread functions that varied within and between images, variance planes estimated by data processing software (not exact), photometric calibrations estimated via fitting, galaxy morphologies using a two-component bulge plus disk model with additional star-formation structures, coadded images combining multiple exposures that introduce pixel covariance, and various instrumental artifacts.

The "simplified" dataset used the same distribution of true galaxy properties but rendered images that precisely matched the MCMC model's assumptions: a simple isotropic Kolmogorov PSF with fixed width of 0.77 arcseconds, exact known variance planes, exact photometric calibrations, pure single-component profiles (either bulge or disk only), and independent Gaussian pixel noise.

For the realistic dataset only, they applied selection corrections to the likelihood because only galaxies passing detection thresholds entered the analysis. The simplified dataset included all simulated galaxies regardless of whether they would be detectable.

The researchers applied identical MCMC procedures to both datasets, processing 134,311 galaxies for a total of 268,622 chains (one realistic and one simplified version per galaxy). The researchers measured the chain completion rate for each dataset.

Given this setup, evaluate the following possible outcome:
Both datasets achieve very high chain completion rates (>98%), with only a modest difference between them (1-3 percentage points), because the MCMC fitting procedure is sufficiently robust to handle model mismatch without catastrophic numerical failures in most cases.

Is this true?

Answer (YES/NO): NO